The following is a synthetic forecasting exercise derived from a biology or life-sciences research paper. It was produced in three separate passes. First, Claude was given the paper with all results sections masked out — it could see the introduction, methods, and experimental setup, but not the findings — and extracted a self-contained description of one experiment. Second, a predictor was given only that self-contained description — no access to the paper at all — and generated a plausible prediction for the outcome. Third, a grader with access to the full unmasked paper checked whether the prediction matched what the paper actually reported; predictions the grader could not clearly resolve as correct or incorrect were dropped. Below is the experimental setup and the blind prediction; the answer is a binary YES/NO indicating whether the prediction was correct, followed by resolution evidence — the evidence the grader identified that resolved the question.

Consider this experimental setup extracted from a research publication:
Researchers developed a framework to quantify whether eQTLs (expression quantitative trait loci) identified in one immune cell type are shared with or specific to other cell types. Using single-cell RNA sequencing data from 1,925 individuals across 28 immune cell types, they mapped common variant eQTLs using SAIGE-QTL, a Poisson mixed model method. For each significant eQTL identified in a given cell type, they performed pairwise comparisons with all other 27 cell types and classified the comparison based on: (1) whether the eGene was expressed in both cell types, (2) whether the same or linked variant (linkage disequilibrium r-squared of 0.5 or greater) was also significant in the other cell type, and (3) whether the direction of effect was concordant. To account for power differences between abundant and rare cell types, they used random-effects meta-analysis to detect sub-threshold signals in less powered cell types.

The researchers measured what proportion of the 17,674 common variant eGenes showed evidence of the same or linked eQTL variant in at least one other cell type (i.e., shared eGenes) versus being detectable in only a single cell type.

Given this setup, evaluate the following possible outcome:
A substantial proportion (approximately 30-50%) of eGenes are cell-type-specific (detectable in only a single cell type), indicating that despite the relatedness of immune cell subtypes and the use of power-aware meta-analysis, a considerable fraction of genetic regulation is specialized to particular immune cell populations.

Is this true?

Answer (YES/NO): NO